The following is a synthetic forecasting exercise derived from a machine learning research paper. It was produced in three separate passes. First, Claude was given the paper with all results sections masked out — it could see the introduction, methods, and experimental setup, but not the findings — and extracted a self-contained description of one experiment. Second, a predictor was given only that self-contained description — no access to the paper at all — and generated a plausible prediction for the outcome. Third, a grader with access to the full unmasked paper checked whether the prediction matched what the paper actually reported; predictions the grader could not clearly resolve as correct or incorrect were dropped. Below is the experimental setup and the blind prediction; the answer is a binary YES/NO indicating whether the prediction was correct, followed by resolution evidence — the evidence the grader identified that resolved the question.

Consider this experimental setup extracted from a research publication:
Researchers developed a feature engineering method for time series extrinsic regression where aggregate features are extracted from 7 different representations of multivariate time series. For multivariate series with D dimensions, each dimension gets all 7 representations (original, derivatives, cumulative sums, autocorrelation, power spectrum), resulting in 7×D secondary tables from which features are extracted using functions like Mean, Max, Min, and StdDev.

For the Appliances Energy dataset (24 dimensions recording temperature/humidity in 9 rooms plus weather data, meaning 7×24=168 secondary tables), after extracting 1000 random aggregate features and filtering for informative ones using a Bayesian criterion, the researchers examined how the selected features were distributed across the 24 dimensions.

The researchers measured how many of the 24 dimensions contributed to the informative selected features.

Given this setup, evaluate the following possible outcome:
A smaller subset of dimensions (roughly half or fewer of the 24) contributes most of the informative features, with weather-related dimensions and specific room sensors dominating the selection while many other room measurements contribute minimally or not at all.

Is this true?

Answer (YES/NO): NO